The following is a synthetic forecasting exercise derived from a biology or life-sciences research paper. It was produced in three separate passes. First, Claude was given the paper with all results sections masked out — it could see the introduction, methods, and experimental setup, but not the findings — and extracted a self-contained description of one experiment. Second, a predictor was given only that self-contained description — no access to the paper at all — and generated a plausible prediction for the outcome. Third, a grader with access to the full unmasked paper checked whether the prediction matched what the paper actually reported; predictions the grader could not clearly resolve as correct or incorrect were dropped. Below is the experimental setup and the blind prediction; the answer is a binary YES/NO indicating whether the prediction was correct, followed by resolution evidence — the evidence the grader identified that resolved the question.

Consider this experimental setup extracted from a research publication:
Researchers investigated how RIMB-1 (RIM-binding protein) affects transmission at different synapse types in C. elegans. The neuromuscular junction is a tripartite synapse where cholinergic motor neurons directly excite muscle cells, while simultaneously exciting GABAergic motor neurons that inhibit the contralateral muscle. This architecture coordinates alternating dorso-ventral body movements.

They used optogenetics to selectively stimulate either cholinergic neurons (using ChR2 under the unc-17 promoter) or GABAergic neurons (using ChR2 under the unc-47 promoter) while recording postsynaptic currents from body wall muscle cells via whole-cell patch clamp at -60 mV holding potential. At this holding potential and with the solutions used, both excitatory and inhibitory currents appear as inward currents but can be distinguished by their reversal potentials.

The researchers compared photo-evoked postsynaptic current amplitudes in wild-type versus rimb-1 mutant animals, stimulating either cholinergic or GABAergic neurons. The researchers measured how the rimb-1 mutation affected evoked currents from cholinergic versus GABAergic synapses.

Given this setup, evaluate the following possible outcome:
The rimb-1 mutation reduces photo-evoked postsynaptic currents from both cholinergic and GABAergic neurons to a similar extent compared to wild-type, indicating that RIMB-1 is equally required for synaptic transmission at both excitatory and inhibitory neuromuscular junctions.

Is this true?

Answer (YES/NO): NO